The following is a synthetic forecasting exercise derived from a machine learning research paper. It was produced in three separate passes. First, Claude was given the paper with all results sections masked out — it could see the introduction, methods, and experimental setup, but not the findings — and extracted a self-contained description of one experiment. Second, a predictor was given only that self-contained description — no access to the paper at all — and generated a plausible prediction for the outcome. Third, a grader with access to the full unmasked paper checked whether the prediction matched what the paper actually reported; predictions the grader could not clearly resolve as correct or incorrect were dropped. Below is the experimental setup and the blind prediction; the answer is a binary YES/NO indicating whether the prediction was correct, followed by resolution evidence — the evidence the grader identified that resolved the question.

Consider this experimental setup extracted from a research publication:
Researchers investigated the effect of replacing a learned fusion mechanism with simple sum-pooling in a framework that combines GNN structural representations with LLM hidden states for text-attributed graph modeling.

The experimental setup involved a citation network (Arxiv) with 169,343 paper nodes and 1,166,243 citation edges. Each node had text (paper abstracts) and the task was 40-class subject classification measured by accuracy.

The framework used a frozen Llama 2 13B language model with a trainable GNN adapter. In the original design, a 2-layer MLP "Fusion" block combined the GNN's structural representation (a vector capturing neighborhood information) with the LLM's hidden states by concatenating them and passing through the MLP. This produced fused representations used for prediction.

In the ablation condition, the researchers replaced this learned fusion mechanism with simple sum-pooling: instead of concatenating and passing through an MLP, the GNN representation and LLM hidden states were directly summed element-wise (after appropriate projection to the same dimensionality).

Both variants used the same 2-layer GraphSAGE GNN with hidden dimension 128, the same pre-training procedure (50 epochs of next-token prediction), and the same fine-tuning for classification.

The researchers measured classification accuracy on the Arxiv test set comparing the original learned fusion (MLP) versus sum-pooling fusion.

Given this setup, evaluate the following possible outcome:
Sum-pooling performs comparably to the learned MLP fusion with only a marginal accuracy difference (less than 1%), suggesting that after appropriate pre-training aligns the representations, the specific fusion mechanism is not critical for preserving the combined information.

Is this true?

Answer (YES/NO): YES